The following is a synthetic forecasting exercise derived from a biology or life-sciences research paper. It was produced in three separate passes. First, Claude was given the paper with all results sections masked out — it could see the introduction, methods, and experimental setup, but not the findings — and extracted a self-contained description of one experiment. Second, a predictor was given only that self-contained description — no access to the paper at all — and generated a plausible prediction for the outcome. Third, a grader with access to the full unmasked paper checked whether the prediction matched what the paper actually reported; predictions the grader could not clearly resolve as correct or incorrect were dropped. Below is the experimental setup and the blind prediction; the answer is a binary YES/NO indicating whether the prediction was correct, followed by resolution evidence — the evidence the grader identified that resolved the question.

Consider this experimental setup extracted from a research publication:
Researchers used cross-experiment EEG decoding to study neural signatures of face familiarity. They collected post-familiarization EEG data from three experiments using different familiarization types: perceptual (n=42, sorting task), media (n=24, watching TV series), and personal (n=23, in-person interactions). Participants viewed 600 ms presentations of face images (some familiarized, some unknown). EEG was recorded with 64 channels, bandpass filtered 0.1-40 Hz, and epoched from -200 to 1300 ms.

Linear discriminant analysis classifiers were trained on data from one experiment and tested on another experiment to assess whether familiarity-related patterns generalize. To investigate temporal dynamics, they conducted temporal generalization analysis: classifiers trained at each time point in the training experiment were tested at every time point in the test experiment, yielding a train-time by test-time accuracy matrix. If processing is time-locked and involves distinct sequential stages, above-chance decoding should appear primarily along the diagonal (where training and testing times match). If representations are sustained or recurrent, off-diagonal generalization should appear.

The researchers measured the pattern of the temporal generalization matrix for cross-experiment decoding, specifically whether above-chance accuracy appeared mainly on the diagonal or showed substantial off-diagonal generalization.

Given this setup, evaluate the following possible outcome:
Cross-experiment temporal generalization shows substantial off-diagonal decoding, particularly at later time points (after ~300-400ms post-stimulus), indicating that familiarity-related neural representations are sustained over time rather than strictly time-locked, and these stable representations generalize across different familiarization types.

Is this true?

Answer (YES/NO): NO